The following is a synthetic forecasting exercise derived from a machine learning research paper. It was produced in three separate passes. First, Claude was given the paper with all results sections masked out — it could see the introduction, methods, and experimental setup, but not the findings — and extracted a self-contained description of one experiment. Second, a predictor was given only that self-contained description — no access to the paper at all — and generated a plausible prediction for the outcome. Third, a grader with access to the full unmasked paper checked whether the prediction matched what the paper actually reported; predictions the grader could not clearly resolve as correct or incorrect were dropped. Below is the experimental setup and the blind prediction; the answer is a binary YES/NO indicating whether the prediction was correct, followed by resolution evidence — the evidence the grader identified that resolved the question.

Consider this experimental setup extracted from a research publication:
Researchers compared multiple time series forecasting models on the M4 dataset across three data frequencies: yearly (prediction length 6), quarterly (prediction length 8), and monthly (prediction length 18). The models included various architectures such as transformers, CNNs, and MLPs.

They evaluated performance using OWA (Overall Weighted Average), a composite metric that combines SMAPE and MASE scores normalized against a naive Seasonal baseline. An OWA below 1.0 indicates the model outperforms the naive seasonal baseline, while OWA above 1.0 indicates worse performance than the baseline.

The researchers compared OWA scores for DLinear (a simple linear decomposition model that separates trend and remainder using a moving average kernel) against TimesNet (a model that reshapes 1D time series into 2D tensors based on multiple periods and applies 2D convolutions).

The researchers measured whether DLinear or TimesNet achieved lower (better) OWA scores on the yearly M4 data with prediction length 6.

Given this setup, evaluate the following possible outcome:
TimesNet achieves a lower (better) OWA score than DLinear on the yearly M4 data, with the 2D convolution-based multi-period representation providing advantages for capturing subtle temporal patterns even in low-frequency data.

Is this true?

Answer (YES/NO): NO